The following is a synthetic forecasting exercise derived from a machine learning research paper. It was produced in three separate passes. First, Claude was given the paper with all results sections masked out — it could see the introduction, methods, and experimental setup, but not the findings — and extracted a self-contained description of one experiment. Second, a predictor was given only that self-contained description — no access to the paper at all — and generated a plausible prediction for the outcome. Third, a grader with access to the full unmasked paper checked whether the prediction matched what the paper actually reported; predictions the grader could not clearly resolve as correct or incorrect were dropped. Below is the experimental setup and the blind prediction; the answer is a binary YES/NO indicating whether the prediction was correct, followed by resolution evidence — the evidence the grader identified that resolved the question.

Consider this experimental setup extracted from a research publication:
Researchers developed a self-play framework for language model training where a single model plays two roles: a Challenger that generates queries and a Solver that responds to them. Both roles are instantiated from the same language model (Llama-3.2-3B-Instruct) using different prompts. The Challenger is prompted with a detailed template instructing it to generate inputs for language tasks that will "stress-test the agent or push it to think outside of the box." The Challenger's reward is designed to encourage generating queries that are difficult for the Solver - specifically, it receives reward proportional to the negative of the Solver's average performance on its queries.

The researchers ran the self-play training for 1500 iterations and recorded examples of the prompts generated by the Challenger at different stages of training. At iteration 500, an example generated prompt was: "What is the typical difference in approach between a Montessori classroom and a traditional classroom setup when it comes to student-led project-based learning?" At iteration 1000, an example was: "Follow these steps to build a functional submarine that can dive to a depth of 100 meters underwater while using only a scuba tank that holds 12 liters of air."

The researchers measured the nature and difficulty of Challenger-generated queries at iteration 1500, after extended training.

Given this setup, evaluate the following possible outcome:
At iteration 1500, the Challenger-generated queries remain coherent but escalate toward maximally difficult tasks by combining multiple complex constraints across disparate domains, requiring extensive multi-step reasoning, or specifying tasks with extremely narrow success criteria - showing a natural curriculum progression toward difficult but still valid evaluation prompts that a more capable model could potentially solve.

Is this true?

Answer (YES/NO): YES